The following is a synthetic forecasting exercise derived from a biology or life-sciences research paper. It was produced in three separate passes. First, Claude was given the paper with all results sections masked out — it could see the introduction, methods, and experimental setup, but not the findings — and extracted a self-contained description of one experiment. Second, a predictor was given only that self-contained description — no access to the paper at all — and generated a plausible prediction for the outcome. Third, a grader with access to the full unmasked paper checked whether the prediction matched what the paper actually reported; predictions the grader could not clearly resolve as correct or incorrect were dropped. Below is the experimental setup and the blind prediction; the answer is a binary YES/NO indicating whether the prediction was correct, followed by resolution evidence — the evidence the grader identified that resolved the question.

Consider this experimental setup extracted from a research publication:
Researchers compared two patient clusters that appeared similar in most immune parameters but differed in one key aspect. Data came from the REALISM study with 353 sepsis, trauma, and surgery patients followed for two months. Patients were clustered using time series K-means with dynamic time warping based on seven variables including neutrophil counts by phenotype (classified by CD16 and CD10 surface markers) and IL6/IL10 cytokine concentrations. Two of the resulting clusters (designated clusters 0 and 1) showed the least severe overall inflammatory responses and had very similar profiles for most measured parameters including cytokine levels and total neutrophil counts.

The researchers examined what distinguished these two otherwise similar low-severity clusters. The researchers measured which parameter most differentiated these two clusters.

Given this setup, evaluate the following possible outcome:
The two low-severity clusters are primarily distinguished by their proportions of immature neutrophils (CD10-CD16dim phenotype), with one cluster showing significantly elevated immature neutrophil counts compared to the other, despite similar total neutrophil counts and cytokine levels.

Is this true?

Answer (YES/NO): NO